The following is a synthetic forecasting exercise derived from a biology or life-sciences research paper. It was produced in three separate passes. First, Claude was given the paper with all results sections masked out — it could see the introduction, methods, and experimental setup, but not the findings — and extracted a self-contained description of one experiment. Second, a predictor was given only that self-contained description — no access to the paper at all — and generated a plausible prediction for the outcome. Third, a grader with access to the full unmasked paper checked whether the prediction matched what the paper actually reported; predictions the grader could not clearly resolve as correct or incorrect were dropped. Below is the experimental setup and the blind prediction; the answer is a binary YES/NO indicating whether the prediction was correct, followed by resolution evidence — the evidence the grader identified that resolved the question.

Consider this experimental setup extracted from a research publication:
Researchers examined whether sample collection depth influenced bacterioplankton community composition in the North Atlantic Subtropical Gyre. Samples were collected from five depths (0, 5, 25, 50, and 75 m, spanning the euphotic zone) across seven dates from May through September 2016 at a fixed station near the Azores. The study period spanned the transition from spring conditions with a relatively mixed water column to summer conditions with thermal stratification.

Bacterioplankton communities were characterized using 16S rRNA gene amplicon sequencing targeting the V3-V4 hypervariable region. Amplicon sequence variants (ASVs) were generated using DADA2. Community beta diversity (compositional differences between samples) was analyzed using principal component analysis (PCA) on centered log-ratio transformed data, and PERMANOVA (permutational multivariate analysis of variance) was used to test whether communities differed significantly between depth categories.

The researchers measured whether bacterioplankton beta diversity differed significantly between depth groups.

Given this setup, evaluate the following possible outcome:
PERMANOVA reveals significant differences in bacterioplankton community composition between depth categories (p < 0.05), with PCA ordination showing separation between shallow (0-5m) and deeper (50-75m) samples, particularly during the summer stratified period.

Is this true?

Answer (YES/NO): YES